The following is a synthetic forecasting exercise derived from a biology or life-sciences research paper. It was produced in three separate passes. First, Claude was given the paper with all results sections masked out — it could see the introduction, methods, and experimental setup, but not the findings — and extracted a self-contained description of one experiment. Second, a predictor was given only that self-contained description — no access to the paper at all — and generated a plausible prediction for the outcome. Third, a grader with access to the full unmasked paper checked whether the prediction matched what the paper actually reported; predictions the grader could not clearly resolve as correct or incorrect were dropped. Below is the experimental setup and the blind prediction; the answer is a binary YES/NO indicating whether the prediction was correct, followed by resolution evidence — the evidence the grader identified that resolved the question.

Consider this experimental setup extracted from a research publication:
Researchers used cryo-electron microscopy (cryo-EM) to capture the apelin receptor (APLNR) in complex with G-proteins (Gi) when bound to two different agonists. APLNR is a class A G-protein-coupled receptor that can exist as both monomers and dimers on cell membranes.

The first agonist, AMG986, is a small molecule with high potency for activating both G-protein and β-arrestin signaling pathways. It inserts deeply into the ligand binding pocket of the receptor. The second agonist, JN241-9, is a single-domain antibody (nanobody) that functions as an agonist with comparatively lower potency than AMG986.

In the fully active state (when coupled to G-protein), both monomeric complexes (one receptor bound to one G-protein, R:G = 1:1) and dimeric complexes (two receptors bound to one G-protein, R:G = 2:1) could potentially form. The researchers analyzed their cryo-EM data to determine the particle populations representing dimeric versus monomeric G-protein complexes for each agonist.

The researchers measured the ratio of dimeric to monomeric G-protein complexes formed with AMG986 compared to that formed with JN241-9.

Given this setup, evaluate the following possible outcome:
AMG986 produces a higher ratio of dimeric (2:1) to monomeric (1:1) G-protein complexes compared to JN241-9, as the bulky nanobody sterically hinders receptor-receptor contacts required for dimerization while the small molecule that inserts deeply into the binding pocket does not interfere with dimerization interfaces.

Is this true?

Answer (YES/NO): NO